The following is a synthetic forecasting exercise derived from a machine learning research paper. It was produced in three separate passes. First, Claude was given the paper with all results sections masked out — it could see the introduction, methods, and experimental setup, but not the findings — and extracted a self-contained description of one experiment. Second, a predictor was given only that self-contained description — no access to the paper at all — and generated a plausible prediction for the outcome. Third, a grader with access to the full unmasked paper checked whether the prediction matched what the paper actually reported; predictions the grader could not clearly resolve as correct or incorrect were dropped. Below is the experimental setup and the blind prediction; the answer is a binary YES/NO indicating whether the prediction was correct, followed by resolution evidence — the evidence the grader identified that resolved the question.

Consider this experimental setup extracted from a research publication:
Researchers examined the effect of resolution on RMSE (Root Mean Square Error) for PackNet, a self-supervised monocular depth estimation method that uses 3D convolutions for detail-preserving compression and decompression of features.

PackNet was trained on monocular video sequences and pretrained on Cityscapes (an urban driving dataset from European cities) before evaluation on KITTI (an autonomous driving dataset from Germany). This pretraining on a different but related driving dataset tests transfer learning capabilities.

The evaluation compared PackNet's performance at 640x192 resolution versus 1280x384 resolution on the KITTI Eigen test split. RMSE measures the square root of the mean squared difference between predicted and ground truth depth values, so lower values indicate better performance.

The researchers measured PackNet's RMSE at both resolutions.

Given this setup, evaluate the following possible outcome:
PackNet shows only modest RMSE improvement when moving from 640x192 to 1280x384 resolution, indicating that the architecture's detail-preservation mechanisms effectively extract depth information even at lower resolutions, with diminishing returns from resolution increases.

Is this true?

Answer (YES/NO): YES